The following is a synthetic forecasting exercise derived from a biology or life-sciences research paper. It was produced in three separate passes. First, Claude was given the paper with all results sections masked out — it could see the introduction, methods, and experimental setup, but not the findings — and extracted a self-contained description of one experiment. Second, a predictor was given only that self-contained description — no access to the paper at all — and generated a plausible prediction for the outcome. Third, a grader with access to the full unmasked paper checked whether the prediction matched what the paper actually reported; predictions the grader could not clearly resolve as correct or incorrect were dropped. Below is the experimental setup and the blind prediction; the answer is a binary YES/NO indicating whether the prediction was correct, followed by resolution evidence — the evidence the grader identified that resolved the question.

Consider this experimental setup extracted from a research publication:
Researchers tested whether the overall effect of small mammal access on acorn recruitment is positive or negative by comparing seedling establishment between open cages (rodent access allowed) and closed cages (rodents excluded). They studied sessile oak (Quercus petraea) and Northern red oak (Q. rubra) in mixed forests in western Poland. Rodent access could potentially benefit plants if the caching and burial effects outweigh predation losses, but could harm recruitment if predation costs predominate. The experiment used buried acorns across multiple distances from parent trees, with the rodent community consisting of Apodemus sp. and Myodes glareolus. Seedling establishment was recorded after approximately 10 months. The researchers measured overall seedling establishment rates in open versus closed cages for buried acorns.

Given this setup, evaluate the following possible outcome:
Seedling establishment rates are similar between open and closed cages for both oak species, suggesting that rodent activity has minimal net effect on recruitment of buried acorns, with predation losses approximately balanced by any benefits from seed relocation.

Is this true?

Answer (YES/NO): NO